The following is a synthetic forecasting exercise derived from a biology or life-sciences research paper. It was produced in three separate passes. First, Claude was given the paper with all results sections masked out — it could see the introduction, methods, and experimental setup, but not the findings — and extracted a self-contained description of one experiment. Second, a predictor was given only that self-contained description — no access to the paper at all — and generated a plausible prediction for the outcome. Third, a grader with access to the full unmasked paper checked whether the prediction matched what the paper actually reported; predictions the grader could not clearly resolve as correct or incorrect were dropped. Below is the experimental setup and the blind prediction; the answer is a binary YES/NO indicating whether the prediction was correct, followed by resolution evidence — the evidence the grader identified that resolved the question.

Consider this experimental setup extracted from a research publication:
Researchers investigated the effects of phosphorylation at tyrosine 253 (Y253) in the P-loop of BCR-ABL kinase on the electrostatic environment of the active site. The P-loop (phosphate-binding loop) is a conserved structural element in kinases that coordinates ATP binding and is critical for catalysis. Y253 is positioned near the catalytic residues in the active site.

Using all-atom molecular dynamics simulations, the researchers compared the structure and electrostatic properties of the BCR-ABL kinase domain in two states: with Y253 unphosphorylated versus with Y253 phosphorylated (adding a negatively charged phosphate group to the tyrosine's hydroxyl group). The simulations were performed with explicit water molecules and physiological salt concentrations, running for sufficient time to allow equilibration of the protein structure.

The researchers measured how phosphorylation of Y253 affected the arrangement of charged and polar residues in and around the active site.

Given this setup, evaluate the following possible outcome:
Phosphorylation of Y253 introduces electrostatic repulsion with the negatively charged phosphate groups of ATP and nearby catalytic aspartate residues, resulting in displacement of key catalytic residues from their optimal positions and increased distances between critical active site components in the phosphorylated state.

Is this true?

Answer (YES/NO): NO